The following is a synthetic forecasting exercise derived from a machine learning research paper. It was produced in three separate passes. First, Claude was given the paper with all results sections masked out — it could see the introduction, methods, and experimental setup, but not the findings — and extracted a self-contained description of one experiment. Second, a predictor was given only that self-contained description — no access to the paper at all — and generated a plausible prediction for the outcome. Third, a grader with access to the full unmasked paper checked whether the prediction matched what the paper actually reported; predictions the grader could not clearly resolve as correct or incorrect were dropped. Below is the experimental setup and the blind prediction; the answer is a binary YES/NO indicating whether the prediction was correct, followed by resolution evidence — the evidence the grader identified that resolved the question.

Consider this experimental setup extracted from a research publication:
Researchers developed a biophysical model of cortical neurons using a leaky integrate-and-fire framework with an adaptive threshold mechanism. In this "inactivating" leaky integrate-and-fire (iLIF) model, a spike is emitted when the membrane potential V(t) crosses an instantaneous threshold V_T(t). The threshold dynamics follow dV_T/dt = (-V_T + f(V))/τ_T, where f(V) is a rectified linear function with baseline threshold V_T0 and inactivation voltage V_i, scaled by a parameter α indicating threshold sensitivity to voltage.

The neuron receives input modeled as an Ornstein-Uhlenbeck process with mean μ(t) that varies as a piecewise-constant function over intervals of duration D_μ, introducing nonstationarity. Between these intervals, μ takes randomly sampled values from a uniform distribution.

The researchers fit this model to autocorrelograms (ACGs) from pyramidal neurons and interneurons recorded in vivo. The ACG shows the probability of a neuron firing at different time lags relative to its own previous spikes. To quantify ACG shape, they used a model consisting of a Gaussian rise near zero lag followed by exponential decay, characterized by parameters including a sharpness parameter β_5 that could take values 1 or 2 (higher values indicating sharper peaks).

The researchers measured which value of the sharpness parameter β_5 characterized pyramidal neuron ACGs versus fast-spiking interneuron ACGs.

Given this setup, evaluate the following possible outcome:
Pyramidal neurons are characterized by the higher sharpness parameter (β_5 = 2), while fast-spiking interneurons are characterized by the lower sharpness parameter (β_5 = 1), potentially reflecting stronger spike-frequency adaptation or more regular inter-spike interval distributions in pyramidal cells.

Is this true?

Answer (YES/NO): NO